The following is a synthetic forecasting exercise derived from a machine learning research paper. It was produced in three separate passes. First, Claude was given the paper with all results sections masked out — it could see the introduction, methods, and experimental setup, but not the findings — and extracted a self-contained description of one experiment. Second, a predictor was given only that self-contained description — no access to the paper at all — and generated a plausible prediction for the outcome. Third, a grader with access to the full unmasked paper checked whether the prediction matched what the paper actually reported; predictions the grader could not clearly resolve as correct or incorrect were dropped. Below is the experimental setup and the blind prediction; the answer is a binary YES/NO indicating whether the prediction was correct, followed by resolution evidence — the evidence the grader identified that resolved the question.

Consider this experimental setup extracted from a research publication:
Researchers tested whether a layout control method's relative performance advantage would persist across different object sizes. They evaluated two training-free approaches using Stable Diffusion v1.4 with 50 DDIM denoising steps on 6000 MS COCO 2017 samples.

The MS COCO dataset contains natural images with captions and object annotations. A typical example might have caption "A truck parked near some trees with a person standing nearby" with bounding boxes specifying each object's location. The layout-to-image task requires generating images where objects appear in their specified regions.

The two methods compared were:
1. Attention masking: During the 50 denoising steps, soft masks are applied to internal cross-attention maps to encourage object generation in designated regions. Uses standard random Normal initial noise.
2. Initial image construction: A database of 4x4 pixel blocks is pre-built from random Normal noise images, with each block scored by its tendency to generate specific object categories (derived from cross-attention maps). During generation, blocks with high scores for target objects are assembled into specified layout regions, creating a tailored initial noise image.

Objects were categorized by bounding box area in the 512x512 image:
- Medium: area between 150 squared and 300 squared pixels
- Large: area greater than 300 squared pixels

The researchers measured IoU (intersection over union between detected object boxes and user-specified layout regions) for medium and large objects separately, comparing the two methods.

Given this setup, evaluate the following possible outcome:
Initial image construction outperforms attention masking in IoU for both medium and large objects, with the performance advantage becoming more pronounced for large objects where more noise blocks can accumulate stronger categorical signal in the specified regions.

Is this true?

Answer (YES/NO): NO